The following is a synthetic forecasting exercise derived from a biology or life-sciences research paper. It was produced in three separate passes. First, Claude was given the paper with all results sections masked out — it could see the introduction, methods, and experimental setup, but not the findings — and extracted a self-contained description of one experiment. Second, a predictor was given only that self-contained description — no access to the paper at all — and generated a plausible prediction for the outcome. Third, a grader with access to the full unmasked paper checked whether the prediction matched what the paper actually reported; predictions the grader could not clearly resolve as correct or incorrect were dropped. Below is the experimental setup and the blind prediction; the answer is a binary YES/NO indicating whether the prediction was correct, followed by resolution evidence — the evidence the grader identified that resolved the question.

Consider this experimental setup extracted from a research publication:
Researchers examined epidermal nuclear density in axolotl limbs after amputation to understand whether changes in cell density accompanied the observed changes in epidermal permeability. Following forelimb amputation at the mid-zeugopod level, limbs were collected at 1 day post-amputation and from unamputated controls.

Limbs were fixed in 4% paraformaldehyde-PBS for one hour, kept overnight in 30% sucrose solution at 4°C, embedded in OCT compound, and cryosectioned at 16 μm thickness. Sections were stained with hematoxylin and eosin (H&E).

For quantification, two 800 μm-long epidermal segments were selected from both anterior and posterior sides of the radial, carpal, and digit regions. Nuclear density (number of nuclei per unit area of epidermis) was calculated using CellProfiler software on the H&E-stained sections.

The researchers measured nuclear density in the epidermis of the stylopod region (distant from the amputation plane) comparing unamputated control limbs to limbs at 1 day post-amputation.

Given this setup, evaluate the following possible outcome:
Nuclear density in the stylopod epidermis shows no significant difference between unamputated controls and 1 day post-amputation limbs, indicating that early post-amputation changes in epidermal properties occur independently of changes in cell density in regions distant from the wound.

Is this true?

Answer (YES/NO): YES